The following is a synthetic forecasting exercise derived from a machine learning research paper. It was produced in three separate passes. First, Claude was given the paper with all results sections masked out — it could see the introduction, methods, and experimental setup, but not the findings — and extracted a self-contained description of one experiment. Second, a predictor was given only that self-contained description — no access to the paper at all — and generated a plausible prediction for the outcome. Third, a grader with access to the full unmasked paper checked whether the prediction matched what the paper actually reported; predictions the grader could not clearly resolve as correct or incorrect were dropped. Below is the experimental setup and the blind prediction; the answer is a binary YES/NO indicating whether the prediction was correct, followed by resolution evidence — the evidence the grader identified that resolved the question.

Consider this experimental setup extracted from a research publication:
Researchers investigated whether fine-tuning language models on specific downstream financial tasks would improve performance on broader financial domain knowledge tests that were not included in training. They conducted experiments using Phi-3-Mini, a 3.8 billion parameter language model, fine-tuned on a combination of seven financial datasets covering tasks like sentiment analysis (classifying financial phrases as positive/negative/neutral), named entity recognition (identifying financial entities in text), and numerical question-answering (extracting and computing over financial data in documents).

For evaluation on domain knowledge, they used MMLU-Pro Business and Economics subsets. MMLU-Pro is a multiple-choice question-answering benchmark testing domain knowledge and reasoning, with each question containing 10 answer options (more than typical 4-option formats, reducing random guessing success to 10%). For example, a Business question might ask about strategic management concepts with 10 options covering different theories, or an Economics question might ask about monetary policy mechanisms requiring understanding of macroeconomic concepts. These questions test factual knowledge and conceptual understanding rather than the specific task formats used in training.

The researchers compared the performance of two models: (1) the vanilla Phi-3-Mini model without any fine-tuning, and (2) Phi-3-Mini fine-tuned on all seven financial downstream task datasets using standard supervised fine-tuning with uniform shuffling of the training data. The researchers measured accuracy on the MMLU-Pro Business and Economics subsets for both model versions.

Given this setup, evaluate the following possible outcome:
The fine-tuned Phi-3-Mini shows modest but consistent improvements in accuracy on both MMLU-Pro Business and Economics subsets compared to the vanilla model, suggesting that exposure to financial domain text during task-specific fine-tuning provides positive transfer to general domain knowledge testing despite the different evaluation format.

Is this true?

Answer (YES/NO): NO